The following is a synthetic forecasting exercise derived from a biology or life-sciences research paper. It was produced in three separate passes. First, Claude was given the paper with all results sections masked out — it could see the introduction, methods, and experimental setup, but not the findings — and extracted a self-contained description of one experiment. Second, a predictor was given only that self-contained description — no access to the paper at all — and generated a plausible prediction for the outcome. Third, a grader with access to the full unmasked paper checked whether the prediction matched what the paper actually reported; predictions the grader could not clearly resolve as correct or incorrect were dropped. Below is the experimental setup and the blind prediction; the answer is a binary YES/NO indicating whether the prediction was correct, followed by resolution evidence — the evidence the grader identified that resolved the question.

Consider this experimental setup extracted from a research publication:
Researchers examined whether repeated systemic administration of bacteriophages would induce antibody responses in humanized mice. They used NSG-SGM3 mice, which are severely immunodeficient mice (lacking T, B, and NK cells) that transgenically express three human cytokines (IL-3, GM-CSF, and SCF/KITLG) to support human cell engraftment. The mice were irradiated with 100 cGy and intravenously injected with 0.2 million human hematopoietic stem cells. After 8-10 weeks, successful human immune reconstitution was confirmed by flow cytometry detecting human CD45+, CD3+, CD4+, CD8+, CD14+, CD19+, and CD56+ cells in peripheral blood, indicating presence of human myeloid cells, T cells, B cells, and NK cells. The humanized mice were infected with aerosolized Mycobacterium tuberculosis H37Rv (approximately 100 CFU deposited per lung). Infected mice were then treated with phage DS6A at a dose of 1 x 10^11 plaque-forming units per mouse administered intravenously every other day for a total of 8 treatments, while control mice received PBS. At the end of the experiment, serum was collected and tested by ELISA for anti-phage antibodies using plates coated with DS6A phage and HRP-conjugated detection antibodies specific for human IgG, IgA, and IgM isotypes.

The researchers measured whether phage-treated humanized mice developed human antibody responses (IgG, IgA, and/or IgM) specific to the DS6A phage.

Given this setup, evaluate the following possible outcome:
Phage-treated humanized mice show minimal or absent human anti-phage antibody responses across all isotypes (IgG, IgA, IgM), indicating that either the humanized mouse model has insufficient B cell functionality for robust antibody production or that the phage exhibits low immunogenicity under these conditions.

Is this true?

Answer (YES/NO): NO